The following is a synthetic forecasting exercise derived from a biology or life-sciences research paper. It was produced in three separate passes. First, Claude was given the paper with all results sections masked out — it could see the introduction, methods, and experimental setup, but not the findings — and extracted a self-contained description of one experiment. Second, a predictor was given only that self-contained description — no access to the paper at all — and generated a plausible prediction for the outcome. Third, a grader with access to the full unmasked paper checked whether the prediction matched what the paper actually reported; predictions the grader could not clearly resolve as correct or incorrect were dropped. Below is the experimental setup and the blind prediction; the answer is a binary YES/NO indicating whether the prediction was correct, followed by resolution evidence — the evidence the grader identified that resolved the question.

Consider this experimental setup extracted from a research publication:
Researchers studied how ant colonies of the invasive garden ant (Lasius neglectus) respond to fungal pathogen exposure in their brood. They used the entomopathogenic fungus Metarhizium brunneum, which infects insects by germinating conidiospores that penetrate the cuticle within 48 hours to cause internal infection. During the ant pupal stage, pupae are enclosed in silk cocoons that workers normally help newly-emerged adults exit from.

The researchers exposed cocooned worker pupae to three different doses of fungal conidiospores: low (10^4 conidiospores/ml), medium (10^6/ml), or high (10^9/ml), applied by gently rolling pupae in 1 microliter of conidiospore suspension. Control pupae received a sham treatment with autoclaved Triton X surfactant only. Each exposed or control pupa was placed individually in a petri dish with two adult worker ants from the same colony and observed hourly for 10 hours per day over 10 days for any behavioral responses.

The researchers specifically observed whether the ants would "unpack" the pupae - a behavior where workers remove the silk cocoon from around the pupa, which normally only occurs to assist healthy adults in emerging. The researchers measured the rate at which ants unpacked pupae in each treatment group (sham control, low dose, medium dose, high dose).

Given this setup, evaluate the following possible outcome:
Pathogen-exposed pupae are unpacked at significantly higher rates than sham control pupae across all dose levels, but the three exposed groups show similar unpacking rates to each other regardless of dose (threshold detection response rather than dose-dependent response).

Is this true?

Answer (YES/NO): NO